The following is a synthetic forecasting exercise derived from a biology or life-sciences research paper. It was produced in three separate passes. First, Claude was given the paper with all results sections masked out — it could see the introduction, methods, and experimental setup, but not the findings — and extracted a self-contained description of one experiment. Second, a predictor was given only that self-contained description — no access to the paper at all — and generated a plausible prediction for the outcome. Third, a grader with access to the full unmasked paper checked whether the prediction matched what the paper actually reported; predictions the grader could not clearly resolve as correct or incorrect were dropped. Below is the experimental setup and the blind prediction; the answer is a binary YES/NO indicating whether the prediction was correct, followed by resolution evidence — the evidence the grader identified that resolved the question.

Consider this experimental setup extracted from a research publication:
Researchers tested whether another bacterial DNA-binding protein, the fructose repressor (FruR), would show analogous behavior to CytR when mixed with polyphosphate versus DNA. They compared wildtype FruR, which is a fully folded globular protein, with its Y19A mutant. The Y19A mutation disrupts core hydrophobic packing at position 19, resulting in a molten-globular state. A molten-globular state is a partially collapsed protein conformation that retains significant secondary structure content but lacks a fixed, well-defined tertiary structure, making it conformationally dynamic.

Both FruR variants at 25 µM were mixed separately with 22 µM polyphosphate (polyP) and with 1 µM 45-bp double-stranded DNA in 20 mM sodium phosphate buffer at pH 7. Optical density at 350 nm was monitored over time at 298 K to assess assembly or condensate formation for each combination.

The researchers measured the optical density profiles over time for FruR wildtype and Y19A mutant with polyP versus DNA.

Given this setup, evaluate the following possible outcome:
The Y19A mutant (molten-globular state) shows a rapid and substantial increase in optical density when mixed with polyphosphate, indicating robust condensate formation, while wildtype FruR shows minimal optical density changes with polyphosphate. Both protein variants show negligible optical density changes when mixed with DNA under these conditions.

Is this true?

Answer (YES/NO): NO